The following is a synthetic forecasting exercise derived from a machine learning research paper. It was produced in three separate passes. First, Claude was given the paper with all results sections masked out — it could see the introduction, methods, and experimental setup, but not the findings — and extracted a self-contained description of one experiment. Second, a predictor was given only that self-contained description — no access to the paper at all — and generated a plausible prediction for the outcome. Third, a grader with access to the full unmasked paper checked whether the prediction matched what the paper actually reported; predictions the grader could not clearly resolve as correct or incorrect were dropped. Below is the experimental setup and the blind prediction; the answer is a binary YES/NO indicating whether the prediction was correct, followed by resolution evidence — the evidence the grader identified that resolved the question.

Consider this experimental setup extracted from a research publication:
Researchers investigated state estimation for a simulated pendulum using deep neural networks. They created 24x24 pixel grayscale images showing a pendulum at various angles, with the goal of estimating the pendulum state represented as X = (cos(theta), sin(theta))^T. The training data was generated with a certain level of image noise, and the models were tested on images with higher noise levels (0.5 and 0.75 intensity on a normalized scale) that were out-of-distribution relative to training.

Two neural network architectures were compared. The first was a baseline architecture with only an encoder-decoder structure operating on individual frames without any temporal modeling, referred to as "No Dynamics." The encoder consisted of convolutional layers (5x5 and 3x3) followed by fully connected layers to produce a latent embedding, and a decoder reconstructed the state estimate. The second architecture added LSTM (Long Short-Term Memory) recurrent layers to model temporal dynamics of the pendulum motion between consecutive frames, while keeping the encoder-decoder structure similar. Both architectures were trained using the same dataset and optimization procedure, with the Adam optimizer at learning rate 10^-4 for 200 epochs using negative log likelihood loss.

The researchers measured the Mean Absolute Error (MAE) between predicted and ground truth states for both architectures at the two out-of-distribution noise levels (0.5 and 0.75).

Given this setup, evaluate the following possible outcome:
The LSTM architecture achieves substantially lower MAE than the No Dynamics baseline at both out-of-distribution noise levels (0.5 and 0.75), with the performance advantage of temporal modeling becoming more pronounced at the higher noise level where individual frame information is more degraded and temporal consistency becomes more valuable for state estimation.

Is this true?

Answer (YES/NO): YES